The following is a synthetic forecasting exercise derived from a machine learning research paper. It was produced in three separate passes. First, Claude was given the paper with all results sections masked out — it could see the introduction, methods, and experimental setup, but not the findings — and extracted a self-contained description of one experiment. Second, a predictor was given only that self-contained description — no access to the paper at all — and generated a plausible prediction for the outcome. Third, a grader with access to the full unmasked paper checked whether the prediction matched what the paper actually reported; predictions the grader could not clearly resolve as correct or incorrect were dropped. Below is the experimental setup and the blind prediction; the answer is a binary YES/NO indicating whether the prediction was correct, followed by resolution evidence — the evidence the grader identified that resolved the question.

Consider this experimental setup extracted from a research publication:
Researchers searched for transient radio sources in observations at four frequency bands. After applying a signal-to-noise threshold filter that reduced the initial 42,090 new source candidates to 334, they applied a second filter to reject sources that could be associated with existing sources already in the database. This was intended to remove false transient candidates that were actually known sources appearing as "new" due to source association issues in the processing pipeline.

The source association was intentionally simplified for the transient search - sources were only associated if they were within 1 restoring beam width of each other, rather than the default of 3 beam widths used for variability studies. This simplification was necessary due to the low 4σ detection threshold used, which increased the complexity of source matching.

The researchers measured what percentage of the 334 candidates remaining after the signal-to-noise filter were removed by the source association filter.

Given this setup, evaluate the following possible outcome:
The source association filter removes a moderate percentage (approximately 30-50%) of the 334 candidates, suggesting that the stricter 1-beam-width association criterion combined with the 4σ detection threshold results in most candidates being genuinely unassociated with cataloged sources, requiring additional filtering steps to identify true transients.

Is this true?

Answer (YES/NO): YES